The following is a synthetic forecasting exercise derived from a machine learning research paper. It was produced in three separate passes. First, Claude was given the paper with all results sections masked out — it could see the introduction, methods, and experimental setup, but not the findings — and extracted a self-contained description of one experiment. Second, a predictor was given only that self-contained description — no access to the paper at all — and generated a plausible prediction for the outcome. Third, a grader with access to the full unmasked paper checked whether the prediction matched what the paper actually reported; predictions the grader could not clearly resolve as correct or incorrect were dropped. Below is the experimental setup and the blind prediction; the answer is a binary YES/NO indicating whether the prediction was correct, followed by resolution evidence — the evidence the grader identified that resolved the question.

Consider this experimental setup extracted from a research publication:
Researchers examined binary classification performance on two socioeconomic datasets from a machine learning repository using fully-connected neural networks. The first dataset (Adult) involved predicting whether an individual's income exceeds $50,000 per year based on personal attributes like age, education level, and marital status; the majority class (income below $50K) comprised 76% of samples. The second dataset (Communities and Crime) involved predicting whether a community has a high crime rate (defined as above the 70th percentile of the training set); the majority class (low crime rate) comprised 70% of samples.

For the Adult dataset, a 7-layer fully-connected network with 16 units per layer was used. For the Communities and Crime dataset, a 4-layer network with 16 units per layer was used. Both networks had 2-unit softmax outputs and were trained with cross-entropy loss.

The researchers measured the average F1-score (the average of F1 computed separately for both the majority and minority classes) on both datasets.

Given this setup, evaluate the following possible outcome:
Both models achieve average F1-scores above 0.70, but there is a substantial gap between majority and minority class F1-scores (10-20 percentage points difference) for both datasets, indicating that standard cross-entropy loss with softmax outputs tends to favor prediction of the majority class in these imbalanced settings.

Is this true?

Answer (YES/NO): NO